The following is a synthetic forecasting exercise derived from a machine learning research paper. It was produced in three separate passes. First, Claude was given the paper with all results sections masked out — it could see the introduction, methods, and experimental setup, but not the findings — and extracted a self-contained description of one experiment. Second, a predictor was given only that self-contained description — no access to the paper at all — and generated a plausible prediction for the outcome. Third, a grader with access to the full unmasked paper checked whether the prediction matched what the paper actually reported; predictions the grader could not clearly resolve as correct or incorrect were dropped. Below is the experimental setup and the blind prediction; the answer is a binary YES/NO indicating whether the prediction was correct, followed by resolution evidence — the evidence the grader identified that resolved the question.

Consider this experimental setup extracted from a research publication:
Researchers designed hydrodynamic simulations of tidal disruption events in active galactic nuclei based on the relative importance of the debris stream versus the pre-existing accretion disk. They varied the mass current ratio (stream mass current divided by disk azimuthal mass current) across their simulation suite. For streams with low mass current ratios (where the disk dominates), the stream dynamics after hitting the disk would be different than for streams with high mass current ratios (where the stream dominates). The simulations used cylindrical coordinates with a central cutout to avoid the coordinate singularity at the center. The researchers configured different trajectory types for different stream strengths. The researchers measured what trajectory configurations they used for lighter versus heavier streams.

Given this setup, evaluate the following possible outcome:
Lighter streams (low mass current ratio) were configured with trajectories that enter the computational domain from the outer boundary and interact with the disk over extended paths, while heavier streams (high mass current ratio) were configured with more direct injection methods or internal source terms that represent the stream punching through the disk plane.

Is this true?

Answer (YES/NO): NO